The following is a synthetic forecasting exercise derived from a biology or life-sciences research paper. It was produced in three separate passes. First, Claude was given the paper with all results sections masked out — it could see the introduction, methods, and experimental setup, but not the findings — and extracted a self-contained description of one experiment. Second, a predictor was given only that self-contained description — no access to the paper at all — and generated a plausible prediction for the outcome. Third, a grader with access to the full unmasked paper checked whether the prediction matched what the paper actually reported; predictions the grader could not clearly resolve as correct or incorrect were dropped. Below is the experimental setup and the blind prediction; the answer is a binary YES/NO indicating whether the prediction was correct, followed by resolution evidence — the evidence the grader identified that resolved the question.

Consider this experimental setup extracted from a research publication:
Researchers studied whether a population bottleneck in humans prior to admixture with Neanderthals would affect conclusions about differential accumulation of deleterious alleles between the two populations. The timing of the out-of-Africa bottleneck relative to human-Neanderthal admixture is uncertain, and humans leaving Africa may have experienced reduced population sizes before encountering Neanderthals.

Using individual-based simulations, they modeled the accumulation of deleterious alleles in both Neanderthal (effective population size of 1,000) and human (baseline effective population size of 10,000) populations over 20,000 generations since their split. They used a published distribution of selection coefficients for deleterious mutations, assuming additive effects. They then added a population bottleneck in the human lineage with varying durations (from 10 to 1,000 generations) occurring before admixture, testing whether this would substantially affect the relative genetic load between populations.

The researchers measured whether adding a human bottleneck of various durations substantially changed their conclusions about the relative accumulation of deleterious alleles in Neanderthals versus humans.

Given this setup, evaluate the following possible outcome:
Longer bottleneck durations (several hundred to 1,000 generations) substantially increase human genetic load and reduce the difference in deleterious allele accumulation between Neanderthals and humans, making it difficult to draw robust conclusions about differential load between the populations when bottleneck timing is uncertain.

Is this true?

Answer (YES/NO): NO